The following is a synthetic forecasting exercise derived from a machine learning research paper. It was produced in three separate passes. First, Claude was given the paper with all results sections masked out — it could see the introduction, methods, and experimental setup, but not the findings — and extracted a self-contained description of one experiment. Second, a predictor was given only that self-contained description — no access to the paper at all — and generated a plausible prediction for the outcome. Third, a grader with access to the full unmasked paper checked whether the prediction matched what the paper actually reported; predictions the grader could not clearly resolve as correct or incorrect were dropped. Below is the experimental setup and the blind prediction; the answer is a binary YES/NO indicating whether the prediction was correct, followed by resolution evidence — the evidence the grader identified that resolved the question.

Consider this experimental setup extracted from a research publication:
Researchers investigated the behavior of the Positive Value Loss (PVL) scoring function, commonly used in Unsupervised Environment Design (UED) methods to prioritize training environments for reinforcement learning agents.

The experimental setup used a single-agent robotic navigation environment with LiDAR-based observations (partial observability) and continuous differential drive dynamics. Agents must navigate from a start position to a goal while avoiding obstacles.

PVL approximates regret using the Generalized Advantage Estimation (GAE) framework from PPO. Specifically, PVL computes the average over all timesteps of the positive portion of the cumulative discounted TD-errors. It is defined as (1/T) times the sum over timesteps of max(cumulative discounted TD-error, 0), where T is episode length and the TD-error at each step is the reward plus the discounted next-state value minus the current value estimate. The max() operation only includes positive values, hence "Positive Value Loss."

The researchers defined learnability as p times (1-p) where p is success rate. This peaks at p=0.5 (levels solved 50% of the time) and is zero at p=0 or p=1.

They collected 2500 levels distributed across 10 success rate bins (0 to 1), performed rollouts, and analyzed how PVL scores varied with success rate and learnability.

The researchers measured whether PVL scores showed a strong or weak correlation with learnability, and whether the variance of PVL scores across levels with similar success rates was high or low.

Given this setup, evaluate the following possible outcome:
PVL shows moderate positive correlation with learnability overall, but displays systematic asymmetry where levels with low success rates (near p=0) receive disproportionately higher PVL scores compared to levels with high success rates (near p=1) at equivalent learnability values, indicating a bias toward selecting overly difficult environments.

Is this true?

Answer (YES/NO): NO